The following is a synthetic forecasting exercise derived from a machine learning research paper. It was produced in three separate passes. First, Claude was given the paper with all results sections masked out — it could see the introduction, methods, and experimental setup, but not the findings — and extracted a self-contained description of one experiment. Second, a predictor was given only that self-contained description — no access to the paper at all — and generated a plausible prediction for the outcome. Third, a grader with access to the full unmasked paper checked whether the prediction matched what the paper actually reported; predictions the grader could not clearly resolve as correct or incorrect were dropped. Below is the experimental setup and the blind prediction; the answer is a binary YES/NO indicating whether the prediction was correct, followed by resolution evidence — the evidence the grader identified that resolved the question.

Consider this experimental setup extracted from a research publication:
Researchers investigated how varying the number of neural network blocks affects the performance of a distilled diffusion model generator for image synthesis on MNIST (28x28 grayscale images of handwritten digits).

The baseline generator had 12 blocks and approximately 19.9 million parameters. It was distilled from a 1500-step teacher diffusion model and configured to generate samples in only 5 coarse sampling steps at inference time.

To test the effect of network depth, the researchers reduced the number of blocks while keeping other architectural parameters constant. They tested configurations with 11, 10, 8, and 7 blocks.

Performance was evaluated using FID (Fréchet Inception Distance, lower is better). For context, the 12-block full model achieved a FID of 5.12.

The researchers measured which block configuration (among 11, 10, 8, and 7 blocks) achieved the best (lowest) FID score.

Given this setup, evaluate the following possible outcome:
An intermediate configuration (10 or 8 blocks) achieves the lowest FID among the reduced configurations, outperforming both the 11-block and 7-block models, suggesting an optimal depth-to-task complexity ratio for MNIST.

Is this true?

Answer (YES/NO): NO